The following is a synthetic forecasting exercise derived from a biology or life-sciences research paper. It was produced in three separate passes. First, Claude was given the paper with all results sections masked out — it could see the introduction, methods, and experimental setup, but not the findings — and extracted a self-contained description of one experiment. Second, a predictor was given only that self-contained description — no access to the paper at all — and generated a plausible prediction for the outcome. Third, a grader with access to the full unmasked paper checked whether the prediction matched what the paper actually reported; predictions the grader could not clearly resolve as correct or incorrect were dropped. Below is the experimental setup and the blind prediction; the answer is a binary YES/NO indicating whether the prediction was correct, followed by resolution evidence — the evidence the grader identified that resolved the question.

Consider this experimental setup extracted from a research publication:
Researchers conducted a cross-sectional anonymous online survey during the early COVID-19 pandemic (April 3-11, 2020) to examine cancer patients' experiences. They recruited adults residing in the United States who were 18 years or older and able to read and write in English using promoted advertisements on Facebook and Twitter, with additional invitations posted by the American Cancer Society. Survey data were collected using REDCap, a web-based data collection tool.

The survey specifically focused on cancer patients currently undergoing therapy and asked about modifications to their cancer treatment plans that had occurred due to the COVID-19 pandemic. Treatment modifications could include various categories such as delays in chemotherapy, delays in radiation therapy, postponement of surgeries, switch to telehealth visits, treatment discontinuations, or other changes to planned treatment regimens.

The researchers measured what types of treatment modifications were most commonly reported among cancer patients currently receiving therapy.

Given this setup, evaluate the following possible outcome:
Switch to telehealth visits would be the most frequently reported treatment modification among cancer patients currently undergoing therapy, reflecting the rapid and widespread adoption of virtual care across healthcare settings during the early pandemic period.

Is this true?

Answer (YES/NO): NO